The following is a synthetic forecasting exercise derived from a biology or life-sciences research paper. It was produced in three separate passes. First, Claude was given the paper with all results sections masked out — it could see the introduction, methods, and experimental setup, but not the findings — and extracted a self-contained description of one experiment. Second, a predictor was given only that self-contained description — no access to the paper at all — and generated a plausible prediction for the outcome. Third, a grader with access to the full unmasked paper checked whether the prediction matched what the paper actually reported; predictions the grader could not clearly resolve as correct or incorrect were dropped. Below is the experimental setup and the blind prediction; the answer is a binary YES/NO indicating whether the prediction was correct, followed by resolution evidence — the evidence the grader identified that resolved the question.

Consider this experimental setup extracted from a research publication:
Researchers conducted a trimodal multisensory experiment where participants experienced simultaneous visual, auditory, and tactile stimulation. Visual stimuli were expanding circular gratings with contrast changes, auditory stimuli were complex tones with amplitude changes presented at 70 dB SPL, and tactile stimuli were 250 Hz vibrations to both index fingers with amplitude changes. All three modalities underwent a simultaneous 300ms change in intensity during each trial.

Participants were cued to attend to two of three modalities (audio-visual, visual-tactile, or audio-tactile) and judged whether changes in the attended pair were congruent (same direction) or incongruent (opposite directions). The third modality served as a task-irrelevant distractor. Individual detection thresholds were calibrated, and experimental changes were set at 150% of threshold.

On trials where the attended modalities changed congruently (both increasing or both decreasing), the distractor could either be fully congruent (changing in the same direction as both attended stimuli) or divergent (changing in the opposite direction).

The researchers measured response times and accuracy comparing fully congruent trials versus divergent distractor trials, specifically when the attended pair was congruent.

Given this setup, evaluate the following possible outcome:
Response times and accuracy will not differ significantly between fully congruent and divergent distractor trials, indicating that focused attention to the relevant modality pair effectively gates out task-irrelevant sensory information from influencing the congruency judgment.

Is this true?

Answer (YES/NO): NO